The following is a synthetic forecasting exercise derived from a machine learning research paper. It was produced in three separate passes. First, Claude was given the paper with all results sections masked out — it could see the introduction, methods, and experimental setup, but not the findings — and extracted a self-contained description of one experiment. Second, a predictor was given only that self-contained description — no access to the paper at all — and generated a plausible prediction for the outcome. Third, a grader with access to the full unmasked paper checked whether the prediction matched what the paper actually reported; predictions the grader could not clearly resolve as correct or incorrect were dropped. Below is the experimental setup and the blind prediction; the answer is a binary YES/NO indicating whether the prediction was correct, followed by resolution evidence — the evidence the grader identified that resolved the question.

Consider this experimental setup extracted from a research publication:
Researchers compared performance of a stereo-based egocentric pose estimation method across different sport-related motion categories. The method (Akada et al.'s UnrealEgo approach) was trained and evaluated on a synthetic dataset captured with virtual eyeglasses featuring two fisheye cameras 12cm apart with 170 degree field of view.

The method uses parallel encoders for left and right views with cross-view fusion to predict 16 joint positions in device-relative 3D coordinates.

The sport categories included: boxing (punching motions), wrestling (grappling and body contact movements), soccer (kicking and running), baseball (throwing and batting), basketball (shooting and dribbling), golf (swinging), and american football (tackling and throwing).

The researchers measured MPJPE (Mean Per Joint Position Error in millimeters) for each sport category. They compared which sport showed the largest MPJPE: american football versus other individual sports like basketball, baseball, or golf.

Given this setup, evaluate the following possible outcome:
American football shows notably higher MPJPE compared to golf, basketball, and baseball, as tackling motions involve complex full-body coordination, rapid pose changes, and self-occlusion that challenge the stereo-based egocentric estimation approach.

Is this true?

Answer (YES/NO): YES